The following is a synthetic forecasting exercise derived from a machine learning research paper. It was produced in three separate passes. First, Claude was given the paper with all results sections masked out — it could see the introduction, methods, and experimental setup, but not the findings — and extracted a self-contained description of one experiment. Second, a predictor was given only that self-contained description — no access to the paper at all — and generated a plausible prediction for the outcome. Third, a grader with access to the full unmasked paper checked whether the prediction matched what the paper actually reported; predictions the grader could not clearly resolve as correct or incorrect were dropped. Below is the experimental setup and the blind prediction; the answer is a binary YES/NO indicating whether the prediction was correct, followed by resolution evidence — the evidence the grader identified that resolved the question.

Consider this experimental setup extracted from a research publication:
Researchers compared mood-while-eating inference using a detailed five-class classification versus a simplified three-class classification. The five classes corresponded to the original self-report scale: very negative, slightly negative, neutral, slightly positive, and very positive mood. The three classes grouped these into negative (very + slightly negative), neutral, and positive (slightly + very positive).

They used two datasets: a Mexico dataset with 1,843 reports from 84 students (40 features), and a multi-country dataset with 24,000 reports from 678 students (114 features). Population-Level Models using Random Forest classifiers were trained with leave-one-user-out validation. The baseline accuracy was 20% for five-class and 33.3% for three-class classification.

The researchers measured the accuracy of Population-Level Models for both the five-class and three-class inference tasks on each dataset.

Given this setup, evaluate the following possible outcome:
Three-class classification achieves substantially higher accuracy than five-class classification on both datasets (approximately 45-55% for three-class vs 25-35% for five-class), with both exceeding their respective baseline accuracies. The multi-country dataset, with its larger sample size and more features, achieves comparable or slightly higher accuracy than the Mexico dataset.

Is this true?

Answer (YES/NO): NO